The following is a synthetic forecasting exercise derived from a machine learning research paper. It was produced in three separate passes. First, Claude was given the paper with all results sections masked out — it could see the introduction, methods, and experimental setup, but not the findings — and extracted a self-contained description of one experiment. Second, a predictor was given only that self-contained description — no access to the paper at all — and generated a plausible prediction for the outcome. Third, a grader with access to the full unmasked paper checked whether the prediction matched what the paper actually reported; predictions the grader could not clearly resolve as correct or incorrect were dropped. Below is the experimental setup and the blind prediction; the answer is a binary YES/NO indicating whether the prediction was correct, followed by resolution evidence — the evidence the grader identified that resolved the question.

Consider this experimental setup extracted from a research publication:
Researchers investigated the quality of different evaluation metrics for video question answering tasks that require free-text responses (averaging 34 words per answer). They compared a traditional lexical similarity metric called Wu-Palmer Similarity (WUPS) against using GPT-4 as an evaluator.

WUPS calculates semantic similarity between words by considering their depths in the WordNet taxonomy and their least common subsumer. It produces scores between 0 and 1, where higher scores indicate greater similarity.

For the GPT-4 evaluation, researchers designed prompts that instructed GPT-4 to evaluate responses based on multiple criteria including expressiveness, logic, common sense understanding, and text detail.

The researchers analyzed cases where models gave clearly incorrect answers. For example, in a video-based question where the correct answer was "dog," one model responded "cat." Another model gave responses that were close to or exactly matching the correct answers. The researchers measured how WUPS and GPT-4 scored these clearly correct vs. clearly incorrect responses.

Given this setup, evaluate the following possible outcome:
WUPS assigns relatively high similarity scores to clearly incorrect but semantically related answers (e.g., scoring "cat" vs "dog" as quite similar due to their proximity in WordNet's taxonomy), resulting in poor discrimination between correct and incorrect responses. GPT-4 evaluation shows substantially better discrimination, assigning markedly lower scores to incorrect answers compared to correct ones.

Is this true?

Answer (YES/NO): YES